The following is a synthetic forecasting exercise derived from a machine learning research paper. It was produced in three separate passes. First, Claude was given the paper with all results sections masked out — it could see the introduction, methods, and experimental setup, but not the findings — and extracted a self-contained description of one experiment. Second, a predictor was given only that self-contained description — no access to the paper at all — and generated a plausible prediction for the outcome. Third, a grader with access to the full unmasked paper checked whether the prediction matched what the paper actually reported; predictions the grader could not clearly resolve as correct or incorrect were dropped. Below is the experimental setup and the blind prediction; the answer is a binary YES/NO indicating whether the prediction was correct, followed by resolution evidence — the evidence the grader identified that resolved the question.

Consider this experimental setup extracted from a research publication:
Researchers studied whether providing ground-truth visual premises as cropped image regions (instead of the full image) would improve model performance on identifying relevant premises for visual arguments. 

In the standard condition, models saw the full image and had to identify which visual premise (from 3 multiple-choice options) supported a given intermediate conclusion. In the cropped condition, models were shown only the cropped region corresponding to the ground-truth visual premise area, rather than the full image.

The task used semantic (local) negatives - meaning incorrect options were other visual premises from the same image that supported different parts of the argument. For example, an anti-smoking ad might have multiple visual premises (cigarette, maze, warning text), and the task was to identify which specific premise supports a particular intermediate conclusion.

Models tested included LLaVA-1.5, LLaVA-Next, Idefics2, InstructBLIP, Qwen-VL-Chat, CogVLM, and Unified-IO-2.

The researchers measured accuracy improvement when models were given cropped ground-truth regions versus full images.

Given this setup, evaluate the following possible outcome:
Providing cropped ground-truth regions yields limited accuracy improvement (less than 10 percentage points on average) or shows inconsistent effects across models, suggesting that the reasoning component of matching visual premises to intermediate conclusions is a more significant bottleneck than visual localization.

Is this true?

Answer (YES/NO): NO